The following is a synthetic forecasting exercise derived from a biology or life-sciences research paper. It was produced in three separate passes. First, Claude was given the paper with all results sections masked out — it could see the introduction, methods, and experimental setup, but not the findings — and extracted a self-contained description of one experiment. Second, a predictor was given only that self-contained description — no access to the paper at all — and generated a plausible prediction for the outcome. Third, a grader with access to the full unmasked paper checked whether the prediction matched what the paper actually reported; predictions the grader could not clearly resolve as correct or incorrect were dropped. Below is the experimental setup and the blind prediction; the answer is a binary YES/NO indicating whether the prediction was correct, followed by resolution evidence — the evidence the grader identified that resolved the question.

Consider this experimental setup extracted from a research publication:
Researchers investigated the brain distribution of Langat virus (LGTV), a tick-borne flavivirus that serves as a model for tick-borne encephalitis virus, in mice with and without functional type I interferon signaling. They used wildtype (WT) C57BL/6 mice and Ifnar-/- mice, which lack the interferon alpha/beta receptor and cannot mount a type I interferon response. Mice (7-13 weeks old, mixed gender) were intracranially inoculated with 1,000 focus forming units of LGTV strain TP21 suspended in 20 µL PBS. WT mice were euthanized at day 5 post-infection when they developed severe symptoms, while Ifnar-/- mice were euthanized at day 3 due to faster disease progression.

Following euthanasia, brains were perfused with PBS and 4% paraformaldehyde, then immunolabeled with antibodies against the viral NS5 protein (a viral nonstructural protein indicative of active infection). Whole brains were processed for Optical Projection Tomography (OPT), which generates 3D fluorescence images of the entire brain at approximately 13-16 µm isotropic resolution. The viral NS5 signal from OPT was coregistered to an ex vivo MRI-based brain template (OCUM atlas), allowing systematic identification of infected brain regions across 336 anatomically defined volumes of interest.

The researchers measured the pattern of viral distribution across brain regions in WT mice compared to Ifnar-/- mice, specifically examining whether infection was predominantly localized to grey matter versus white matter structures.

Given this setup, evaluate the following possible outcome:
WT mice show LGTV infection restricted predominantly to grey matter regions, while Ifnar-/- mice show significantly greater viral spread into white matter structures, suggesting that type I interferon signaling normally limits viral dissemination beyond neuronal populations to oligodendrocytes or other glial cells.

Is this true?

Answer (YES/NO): YES